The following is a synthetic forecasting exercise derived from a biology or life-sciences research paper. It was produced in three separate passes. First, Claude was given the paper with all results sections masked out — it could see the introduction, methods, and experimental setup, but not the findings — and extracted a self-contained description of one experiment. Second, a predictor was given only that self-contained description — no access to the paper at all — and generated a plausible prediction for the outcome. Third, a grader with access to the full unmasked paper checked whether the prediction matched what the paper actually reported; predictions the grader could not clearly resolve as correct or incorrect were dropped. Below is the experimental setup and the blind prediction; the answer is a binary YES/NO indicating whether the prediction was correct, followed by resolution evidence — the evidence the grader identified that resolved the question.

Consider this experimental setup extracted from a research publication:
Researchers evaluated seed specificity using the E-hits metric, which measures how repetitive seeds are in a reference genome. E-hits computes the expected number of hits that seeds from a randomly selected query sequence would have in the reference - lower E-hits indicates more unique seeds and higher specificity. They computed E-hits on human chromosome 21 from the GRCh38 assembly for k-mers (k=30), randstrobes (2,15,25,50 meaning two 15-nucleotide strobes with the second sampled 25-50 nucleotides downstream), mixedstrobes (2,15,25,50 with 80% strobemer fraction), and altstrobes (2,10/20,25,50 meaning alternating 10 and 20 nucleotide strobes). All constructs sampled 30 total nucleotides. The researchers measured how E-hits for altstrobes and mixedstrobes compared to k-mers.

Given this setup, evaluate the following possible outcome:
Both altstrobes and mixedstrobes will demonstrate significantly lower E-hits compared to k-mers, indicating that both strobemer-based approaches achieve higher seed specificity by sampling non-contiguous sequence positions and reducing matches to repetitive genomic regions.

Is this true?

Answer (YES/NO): YES